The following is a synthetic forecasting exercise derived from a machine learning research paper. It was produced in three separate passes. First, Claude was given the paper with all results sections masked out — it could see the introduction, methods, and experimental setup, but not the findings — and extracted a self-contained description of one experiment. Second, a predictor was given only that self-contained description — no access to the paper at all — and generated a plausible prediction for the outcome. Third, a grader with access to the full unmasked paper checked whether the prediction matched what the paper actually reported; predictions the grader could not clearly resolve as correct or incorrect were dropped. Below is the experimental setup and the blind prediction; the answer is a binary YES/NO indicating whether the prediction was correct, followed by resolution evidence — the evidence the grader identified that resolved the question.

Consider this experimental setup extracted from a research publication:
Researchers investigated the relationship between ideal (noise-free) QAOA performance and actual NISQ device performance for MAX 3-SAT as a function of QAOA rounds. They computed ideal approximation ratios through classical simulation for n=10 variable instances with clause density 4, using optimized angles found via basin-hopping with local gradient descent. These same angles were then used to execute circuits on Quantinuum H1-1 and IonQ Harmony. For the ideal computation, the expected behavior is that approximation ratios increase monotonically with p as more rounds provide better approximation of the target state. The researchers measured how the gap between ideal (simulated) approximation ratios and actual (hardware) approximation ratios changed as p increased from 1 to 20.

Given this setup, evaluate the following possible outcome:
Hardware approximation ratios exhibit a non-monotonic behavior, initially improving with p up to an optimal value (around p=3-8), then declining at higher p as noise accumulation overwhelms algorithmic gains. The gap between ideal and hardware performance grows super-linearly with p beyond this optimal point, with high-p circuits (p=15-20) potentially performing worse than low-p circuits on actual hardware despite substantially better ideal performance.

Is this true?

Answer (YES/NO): NO